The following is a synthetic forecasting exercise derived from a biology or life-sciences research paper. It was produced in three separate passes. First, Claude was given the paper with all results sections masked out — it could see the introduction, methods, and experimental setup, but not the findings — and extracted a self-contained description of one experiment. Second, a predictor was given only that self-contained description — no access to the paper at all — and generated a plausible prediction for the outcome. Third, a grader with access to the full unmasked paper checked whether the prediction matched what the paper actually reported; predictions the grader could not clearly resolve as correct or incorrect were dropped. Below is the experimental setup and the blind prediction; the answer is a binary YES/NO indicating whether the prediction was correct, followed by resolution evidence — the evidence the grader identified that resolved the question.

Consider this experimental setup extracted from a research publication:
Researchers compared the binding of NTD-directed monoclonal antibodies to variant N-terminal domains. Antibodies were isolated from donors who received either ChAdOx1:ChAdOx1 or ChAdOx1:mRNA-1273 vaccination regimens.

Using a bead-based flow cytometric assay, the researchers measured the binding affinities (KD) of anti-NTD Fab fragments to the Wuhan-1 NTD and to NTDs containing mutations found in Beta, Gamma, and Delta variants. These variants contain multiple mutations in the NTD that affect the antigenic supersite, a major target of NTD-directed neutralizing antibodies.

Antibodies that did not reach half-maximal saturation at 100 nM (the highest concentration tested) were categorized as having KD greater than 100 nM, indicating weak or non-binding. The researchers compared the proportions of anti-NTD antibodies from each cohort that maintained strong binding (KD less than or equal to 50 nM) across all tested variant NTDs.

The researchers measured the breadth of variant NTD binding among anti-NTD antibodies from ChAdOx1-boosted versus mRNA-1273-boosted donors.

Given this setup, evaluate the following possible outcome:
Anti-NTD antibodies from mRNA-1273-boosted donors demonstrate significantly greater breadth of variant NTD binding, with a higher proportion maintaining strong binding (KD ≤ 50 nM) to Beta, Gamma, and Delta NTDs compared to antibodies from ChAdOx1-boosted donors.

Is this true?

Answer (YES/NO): YES